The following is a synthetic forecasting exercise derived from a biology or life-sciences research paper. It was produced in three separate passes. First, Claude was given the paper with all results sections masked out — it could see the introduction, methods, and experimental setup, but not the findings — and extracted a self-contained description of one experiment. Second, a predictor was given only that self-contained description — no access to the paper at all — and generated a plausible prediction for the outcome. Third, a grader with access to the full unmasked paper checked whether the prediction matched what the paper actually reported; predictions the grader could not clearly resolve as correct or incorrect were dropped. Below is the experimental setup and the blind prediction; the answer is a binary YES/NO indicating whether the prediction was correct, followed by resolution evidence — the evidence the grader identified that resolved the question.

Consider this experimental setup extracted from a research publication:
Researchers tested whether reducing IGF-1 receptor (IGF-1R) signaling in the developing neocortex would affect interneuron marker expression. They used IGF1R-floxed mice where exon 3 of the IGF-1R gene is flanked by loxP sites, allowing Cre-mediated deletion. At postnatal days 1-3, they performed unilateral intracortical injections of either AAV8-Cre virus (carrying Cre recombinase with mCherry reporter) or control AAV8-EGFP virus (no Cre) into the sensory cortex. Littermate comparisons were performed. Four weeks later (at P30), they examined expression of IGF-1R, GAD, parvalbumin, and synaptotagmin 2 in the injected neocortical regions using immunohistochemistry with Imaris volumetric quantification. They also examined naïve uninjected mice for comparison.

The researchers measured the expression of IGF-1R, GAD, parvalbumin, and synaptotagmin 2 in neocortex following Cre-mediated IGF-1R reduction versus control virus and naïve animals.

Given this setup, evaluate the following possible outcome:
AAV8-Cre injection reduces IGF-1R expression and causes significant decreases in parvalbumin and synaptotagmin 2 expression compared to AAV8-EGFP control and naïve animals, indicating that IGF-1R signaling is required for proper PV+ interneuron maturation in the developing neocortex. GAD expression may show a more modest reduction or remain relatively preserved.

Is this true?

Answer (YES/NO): NO